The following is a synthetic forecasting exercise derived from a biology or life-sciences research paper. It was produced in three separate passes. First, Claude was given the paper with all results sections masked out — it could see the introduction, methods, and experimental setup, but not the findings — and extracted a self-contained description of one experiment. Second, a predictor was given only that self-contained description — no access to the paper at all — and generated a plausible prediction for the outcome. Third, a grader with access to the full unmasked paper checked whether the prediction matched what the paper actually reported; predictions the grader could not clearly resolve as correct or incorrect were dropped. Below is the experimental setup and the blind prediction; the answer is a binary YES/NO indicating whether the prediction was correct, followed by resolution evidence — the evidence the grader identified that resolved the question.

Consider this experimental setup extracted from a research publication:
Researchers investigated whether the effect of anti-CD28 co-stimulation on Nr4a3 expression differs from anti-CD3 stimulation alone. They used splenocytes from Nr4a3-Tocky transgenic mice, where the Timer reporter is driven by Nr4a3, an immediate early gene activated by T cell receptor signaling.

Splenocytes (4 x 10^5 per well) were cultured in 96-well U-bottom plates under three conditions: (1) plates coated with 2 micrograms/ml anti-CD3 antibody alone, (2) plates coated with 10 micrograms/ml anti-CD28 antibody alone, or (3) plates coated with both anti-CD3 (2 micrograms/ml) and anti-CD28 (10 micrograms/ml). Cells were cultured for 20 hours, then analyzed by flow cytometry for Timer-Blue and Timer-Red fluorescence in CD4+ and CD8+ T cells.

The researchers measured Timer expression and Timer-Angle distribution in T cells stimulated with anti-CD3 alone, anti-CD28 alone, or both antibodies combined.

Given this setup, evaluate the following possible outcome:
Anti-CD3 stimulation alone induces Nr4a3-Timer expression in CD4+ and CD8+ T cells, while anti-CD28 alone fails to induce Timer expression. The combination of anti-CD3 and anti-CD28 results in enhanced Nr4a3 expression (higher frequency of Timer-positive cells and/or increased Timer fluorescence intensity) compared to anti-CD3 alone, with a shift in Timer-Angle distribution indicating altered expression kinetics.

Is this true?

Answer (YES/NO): NO